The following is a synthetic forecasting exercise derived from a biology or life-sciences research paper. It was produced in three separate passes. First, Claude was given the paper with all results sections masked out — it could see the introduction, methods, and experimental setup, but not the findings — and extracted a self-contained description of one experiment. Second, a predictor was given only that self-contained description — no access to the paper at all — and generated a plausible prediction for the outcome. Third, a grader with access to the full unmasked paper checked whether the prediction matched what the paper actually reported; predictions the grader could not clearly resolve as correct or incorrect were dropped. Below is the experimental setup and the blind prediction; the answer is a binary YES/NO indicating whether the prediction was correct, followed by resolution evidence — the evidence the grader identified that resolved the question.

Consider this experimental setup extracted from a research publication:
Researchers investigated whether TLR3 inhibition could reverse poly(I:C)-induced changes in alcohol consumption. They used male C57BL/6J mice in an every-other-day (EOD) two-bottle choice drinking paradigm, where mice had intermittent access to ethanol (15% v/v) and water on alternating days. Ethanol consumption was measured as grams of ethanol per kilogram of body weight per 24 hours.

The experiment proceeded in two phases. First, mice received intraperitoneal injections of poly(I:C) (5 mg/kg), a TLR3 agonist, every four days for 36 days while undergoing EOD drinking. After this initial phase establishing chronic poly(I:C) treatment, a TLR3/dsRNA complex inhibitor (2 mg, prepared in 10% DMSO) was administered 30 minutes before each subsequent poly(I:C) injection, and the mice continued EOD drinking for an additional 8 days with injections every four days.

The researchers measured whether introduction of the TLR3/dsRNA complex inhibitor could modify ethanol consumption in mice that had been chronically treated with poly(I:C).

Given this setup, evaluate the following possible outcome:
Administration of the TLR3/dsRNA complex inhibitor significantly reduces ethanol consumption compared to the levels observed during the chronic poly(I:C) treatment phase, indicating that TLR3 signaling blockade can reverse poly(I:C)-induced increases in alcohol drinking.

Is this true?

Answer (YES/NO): YES